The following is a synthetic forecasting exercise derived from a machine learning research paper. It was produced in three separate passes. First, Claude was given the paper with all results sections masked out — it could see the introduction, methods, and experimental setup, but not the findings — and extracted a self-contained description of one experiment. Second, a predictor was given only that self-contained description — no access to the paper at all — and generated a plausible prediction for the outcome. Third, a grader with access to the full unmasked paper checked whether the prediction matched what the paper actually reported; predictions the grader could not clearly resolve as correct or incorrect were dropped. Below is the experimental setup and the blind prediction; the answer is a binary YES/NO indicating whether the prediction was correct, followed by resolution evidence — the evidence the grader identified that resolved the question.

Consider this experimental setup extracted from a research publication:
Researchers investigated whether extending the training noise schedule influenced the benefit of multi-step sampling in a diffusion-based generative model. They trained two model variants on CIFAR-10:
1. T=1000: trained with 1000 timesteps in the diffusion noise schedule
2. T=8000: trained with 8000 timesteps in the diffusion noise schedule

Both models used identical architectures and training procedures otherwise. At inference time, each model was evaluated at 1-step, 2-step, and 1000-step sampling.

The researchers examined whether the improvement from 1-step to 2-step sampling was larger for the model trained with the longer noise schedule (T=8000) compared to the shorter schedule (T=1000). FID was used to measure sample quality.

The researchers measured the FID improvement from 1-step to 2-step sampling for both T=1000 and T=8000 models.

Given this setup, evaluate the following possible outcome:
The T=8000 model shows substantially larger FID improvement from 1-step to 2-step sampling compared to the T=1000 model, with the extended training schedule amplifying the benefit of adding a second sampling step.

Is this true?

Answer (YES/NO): YES